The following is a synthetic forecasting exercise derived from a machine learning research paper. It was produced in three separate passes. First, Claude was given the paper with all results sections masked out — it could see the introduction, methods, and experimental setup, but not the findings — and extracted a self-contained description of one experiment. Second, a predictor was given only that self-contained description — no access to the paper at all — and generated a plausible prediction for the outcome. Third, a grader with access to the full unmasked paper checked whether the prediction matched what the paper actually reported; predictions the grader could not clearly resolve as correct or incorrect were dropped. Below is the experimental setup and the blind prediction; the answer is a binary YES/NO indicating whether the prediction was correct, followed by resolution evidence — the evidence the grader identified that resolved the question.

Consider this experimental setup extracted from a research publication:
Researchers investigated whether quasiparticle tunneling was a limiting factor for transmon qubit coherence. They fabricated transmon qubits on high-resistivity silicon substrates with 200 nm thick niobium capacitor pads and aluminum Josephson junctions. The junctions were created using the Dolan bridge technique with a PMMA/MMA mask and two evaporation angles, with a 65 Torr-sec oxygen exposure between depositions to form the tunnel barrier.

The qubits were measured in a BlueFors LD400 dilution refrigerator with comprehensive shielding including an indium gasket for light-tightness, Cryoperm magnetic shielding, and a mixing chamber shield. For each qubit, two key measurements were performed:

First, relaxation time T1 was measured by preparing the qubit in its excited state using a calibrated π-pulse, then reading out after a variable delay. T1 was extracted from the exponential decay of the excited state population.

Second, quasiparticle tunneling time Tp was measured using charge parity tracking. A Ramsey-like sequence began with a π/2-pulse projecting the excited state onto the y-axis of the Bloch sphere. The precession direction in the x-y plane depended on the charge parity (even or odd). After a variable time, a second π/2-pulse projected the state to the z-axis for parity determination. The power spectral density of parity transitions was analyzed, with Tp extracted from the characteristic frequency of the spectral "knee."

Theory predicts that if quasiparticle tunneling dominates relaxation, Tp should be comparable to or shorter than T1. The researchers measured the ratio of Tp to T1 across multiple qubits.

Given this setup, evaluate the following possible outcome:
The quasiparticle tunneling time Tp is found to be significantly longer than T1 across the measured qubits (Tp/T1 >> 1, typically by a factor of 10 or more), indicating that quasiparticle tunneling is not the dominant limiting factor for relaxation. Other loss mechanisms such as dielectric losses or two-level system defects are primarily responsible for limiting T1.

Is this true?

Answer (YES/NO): YES